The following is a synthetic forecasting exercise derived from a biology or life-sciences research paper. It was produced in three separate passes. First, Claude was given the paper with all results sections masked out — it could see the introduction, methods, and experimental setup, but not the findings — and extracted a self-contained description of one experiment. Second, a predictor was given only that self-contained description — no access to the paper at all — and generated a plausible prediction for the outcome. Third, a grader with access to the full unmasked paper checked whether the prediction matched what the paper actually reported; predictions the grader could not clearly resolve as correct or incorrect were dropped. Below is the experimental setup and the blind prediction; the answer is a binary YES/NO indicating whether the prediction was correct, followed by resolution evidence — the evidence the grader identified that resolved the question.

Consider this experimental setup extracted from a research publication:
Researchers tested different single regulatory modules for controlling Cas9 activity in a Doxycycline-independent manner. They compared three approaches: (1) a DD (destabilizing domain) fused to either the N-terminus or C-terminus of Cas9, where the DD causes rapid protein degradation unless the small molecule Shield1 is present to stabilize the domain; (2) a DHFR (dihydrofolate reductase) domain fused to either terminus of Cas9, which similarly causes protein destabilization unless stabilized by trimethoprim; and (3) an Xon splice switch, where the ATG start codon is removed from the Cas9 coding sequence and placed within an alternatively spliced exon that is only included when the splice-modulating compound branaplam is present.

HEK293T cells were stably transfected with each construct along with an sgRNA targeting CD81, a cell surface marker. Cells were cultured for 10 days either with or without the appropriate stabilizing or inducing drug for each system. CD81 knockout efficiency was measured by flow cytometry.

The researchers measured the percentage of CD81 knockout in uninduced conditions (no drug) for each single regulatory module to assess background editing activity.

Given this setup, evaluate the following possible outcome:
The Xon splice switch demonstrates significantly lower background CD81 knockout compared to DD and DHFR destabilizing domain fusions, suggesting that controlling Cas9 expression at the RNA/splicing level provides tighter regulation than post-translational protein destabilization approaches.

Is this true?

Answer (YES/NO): YES